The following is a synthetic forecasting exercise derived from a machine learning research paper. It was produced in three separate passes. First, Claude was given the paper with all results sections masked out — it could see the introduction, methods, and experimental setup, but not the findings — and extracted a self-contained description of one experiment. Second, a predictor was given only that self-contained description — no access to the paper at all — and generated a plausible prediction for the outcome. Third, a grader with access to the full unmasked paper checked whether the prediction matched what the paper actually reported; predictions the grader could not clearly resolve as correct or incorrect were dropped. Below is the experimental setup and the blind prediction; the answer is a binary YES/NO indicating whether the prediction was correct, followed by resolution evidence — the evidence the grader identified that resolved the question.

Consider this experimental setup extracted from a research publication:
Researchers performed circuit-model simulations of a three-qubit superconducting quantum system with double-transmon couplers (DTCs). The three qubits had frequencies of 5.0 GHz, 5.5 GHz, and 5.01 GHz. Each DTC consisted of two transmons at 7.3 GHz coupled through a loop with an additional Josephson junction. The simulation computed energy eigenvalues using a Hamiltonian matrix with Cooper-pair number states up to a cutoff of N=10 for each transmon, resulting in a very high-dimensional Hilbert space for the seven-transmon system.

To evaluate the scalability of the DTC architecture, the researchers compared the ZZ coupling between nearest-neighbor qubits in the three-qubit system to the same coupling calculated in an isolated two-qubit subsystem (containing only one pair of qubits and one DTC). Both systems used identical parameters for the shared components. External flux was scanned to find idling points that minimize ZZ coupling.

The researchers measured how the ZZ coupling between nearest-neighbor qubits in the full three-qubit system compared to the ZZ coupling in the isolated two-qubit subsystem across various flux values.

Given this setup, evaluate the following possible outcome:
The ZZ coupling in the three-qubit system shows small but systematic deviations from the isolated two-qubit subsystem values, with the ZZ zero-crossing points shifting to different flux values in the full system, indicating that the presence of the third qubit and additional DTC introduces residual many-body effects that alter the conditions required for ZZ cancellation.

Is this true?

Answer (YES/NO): NO